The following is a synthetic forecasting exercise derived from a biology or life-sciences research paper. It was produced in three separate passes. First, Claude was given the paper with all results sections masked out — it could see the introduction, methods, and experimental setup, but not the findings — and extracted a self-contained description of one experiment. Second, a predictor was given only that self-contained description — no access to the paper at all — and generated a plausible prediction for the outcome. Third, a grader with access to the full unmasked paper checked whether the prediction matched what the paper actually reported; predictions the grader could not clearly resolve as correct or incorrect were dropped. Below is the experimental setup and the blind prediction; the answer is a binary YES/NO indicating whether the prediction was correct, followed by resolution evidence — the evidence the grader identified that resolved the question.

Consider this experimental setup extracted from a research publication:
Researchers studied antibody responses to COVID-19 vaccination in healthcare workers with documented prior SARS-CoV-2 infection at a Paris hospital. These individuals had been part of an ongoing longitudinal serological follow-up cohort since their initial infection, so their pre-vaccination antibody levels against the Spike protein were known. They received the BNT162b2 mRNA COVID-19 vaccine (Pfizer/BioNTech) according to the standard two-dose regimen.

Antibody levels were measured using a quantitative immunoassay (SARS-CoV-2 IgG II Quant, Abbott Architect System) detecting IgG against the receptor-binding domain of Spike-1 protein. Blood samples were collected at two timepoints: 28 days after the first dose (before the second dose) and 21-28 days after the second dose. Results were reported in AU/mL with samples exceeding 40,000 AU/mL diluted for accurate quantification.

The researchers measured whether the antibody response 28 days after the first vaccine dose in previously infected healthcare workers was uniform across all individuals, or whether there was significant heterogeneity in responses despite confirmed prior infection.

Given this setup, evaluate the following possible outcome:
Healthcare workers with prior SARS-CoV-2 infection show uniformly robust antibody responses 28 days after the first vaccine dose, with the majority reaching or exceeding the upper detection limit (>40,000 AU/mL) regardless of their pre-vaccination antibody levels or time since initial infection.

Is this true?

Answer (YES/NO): NO